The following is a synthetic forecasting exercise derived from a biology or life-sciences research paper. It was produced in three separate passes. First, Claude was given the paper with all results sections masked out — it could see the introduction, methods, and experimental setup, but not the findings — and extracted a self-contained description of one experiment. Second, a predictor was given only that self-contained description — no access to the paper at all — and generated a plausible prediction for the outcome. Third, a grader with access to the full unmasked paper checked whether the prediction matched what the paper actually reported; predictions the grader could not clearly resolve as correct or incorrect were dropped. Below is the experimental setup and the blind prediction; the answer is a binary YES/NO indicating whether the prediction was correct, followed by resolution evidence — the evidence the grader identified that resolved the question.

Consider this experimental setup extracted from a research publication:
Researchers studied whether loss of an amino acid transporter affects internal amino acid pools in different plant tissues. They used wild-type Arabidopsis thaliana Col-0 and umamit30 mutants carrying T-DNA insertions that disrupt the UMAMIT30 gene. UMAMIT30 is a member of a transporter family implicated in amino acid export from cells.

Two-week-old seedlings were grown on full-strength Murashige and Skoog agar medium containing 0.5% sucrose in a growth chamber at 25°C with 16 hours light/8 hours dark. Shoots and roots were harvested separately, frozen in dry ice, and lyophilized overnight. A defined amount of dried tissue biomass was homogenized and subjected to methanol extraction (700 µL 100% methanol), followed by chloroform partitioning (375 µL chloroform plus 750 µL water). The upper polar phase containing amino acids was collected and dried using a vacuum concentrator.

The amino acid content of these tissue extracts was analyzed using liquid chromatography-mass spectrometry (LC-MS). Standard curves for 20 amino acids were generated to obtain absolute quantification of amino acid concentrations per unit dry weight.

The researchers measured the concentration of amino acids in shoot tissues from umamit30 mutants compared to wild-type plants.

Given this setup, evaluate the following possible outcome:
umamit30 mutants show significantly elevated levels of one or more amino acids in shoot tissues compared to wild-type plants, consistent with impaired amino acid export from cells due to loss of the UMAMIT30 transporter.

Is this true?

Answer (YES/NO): YES